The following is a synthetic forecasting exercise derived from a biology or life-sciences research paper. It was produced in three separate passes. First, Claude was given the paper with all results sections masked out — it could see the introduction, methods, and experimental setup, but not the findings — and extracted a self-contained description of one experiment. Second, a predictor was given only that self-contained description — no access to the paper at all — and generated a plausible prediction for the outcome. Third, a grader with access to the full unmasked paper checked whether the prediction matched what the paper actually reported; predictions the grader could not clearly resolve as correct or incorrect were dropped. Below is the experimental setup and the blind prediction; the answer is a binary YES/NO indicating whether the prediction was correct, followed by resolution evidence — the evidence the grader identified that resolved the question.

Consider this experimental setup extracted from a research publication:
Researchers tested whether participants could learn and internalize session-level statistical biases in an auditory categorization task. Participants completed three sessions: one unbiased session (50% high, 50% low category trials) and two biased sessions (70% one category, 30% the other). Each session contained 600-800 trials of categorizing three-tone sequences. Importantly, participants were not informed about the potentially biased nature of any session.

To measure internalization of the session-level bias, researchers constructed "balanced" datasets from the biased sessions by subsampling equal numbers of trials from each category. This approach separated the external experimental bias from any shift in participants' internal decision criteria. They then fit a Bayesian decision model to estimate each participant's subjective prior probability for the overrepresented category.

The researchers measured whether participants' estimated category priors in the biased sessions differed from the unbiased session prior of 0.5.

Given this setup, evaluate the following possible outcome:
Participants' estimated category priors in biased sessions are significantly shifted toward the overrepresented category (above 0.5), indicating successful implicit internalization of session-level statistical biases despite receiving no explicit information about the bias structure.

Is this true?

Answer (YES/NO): YES